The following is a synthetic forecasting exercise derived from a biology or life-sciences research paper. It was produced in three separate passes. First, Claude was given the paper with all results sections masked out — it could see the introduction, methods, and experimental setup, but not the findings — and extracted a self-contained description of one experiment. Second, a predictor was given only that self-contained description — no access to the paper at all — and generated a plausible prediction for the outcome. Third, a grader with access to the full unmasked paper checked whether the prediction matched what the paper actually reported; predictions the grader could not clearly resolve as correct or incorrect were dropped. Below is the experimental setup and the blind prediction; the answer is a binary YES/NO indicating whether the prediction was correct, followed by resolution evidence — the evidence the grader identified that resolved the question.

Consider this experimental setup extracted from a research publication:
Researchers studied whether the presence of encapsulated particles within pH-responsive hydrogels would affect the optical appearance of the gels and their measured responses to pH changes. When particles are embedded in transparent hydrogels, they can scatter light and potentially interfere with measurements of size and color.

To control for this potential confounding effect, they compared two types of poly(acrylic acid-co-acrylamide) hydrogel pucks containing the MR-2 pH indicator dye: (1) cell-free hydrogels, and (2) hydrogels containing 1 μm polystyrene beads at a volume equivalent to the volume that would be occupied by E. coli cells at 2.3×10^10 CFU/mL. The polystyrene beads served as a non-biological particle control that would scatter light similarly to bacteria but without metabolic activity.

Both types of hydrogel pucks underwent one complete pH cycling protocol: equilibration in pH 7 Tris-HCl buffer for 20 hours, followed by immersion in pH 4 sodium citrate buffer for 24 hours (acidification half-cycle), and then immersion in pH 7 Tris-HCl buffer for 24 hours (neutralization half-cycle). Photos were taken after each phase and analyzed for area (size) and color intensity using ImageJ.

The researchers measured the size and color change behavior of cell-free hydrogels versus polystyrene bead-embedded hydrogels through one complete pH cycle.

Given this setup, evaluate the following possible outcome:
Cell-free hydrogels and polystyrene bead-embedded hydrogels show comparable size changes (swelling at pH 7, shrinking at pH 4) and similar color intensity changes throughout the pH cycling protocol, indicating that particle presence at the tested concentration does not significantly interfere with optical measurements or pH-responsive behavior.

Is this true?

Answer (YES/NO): NO